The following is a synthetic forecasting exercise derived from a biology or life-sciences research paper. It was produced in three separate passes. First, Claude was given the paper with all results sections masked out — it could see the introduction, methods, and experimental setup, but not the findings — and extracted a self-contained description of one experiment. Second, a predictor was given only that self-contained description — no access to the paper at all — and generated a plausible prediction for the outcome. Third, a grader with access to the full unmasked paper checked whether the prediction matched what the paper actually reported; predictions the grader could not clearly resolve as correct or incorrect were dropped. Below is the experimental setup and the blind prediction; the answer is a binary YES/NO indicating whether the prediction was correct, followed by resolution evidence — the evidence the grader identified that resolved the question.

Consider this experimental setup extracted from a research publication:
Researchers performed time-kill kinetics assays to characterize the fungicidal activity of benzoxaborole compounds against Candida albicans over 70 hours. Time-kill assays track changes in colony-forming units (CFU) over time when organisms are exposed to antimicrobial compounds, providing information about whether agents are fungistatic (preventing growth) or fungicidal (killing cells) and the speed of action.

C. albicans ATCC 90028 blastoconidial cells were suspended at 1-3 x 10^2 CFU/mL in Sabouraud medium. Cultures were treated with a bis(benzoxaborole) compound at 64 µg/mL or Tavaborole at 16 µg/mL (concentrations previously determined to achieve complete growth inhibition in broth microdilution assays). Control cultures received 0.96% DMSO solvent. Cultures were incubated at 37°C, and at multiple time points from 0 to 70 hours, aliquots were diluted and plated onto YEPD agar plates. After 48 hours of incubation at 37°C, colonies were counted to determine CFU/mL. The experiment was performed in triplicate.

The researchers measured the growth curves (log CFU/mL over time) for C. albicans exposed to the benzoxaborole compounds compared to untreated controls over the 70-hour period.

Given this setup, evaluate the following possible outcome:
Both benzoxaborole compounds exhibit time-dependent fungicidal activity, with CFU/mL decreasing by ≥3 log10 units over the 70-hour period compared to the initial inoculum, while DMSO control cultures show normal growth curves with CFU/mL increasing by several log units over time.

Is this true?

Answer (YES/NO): NO